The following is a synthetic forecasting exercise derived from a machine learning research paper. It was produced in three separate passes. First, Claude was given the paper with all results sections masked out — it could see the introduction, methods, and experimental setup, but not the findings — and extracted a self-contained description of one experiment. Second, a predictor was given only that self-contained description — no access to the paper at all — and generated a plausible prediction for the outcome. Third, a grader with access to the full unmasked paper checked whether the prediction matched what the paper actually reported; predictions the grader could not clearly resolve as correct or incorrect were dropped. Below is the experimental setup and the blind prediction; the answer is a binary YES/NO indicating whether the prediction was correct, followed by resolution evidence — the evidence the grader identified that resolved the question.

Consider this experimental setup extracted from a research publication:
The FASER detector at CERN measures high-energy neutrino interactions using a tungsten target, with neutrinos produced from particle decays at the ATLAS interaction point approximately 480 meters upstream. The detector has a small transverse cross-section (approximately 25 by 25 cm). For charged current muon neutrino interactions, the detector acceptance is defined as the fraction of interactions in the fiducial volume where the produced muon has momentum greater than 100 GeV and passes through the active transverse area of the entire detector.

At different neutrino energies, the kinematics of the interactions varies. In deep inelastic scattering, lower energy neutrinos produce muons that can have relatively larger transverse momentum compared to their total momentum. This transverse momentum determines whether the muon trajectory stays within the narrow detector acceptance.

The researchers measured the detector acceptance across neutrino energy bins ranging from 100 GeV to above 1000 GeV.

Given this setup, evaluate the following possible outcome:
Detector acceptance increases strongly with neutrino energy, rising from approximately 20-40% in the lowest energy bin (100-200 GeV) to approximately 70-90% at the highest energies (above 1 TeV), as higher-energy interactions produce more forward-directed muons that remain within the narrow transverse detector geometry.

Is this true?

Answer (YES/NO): NO